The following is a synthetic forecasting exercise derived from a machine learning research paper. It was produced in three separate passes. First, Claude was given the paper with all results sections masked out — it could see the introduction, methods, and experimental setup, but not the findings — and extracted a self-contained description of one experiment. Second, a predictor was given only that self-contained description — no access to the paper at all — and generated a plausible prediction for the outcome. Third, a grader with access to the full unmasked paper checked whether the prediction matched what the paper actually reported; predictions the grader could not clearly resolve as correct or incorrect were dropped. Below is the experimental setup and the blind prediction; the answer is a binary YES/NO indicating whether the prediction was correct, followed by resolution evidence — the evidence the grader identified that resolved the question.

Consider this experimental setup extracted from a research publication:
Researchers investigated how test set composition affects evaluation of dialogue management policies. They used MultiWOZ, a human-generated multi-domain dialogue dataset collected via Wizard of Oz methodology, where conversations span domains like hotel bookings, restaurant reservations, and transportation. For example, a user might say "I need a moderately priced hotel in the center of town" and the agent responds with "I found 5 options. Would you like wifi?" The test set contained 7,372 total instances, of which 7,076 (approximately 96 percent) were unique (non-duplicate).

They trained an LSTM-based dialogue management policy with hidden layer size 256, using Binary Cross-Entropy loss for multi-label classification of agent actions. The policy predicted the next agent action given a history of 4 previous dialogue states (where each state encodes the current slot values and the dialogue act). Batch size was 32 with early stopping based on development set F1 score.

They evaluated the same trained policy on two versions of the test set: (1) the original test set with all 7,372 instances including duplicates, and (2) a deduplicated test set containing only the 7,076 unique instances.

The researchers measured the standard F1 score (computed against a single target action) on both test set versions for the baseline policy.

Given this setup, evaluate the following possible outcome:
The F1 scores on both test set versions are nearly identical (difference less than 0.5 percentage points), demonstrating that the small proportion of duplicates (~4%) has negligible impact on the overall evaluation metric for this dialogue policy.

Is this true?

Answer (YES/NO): NO